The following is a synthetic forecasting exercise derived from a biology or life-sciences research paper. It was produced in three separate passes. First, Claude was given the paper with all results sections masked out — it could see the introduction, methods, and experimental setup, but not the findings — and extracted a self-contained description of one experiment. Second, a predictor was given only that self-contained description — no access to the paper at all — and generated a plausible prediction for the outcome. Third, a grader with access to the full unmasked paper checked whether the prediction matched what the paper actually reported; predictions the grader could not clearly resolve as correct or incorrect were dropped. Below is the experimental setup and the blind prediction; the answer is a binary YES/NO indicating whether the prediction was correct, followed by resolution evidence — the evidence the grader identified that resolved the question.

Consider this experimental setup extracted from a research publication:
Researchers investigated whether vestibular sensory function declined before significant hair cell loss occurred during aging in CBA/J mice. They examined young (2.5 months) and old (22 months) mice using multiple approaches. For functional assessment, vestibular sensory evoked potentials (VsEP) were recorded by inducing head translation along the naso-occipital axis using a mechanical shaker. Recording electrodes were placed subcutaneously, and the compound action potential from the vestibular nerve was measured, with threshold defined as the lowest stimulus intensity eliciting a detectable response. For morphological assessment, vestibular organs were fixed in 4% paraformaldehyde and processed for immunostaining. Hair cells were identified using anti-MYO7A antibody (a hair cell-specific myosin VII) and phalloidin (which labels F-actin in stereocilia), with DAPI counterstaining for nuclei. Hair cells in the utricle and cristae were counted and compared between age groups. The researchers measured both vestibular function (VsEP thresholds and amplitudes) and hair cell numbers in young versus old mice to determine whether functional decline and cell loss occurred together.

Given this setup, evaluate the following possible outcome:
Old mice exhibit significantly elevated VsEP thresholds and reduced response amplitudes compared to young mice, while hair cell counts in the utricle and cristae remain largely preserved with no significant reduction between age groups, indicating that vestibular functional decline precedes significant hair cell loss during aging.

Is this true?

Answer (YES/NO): YES